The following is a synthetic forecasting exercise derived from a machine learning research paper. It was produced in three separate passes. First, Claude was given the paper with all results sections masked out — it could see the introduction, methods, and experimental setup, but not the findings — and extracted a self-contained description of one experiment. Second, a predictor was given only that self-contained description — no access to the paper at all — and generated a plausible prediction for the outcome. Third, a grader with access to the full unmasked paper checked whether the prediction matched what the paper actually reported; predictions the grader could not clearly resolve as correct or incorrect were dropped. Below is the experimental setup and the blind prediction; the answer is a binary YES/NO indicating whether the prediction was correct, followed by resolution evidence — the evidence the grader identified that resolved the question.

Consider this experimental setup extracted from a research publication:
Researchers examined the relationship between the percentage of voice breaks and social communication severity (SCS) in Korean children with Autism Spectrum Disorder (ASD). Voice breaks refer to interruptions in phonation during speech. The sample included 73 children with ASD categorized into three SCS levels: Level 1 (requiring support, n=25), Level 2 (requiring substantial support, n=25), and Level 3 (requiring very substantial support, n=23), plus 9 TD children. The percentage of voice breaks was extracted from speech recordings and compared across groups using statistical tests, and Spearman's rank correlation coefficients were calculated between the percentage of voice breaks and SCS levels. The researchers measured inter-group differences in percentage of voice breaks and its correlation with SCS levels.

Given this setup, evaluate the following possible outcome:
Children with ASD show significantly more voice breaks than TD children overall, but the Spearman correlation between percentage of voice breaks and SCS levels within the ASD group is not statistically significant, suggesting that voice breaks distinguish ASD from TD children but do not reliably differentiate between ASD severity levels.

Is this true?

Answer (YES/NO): NO